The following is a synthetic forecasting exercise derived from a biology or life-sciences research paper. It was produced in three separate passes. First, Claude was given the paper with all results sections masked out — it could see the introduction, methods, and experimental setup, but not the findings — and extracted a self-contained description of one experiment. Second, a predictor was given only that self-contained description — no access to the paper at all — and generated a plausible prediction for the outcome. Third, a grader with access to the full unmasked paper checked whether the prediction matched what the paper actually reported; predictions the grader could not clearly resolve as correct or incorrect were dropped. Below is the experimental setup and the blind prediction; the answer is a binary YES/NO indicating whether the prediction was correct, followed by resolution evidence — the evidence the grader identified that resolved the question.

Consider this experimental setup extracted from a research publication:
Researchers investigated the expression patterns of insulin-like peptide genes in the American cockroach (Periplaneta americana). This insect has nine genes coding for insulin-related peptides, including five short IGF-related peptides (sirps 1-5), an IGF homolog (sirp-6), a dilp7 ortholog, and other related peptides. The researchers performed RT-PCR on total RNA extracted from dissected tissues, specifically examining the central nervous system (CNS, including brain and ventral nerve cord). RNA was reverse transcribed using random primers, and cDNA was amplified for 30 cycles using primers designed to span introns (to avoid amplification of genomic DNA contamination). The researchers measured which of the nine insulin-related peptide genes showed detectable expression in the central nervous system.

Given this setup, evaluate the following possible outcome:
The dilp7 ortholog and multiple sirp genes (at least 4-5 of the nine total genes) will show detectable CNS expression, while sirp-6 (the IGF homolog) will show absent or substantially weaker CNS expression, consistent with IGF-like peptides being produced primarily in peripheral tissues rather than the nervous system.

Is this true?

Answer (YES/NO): NO